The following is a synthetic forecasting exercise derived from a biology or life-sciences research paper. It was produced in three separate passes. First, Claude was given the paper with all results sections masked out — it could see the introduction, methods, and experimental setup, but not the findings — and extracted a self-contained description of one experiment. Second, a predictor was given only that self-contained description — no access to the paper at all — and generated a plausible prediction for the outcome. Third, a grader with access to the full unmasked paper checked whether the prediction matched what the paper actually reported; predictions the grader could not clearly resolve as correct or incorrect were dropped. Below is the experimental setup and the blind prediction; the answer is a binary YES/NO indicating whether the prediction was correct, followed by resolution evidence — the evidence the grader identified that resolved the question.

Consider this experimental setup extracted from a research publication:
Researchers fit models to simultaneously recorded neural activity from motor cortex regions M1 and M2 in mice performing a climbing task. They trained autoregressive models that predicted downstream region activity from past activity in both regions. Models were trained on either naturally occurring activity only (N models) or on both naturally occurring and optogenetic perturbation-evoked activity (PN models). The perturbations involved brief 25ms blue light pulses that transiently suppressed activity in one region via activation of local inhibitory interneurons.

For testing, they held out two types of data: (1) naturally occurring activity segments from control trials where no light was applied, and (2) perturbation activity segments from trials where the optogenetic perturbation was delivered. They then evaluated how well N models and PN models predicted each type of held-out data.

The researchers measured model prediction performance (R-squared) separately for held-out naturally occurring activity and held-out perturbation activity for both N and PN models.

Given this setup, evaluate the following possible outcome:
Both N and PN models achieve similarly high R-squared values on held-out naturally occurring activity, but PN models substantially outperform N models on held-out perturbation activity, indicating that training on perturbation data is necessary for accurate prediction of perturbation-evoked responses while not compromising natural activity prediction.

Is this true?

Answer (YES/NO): YES